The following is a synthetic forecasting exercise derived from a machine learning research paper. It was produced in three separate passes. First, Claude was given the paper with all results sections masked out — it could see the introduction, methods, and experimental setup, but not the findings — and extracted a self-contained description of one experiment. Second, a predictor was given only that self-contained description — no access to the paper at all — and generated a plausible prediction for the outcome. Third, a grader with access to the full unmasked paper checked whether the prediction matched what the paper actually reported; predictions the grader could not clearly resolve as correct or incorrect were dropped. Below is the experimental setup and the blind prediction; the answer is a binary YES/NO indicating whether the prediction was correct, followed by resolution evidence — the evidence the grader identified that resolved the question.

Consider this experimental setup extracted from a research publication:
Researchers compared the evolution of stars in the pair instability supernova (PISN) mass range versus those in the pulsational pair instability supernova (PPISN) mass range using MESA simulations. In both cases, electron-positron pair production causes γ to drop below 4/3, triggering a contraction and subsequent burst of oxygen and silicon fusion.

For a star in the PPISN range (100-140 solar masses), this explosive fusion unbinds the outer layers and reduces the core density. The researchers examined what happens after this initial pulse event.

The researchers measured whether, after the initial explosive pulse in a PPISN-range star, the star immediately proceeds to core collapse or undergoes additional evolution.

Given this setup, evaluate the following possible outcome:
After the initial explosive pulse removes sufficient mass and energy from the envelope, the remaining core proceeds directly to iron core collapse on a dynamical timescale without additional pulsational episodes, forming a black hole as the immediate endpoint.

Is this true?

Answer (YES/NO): NO